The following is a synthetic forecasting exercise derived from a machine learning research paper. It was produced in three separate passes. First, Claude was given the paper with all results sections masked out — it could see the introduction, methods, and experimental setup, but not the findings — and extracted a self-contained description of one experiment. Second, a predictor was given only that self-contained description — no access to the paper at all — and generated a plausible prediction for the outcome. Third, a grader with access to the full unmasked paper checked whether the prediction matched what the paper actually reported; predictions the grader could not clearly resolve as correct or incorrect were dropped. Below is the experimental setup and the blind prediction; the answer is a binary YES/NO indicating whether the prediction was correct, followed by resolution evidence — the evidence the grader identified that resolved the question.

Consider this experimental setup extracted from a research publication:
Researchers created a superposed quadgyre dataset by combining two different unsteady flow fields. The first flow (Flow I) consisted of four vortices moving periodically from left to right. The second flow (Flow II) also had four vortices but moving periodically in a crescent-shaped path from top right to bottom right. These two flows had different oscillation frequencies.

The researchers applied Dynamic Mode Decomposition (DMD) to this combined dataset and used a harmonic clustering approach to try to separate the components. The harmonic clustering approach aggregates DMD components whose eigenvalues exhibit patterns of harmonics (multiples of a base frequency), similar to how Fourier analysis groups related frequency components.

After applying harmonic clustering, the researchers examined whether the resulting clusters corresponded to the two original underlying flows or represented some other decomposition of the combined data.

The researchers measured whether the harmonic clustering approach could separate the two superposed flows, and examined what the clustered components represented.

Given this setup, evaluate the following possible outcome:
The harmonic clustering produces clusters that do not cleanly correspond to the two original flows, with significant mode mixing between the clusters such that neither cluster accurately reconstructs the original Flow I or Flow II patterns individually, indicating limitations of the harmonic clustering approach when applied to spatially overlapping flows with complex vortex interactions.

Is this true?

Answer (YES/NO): NO